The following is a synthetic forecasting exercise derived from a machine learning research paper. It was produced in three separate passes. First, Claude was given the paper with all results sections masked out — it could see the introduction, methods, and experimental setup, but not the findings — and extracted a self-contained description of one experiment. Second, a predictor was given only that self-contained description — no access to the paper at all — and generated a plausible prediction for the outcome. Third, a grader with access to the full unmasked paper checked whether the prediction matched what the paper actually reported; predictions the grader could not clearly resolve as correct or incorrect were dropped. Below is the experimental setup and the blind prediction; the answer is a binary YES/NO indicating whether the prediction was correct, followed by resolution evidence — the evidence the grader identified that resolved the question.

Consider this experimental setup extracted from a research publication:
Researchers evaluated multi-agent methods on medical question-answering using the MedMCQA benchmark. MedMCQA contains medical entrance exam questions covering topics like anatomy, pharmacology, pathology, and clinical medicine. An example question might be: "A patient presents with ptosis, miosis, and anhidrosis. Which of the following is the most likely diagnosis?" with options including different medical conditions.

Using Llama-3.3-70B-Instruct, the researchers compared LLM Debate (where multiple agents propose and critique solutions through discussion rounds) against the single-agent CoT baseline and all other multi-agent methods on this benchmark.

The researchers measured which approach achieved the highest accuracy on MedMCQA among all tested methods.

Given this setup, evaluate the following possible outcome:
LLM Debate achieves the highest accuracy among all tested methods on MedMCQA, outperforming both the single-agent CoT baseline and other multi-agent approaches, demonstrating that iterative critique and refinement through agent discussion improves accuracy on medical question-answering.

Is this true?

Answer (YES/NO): YES